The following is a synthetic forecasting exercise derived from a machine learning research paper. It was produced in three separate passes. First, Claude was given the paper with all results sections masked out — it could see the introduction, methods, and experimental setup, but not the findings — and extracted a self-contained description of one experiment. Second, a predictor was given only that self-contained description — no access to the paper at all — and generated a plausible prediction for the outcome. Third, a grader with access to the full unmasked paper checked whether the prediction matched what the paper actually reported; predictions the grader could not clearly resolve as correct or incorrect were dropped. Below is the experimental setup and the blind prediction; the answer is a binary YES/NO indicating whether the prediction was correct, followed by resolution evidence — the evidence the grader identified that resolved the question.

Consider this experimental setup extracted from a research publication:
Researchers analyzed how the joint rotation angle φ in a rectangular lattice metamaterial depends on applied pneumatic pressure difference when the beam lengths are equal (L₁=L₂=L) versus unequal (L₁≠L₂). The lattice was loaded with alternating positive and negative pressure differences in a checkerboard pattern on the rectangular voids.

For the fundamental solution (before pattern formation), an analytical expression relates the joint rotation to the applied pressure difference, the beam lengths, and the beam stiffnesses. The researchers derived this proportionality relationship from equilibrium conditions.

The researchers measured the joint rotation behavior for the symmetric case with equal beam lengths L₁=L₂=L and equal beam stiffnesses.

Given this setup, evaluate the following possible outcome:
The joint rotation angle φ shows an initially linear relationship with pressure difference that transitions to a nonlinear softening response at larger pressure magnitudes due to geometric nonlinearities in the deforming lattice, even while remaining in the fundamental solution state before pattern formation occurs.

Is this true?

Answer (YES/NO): NO